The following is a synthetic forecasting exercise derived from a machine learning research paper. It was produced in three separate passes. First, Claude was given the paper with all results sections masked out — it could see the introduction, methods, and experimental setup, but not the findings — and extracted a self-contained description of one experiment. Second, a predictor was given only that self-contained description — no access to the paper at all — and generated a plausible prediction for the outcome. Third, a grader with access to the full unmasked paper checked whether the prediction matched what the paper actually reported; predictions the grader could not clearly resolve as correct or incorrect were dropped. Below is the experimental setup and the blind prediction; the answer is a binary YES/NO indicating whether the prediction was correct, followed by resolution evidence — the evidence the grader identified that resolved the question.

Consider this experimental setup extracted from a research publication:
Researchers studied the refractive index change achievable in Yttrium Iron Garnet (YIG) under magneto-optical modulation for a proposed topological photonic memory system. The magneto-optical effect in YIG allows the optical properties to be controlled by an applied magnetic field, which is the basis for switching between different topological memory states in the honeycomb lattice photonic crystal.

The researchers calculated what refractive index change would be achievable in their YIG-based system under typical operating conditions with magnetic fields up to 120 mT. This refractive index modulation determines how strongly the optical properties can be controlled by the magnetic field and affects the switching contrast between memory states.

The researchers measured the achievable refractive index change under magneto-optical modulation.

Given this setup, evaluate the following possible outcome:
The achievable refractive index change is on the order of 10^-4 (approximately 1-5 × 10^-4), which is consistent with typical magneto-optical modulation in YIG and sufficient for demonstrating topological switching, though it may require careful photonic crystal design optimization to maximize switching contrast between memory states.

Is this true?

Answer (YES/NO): NO